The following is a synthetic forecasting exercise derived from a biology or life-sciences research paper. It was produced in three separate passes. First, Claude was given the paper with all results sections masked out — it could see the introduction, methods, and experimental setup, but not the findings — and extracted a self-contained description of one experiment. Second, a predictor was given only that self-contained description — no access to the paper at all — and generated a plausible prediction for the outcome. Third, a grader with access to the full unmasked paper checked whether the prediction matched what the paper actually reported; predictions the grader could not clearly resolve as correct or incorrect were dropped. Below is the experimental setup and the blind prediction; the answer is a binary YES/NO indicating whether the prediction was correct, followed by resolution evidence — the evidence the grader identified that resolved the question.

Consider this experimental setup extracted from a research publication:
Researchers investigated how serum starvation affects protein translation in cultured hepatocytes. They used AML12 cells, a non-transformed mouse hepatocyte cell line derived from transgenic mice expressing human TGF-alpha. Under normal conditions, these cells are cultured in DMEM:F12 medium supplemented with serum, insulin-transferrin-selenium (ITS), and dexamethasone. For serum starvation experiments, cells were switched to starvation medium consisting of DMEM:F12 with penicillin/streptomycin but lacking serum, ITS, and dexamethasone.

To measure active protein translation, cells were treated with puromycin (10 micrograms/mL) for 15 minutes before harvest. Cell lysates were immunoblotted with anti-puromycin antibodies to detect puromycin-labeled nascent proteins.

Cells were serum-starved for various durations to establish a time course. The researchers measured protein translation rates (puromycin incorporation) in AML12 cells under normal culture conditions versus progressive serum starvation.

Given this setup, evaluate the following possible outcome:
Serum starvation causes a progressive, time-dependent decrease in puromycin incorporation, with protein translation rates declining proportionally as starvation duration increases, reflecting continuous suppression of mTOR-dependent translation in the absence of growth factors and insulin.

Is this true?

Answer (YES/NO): NO